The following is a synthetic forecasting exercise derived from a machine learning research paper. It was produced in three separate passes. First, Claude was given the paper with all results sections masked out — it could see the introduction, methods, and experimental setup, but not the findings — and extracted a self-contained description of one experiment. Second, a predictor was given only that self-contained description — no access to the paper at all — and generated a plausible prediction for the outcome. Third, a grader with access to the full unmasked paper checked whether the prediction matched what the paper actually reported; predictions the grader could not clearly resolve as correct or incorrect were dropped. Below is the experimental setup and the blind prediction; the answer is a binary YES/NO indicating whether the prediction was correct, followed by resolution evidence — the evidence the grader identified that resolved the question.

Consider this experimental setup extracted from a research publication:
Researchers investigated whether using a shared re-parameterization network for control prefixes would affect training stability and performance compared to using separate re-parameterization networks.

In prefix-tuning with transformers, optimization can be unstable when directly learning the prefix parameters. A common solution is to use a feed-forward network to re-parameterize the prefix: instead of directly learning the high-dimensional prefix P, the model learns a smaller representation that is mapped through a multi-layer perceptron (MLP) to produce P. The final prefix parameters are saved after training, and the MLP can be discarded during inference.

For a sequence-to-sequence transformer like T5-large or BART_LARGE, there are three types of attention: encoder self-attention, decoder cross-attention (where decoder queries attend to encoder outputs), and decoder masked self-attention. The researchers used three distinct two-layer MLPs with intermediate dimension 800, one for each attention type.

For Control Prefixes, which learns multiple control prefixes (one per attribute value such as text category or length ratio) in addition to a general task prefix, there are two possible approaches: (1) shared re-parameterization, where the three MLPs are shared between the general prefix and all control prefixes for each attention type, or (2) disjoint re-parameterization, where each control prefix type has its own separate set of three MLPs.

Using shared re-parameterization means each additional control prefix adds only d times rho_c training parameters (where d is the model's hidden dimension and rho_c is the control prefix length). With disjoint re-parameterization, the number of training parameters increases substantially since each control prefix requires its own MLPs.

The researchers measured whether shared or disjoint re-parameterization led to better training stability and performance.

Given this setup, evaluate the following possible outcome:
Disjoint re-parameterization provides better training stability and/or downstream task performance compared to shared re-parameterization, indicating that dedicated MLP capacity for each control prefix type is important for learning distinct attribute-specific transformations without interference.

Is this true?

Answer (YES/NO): NO